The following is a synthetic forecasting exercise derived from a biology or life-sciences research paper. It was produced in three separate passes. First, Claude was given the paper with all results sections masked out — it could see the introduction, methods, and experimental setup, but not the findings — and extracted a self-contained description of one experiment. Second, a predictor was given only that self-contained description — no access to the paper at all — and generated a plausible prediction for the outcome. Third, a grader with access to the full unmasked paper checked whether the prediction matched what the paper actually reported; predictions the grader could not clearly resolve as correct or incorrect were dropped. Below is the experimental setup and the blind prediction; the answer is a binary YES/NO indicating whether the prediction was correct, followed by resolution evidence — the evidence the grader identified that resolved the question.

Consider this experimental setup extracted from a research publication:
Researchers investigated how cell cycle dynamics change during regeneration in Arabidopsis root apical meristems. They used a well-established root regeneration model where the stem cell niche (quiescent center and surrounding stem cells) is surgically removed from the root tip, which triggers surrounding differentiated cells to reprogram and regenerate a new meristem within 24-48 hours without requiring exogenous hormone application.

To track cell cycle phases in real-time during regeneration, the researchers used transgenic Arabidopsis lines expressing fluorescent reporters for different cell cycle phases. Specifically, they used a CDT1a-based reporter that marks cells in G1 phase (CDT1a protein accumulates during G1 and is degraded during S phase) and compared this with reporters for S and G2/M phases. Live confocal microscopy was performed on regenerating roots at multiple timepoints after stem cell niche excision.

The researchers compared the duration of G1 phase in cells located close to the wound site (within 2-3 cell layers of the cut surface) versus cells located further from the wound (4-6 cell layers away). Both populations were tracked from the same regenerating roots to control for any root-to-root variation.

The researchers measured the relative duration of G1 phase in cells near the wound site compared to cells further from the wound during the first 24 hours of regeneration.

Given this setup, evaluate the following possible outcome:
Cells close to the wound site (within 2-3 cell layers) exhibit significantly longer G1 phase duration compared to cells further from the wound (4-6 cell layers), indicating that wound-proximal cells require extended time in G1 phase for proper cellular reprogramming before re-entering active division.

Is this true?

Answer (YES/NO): NO